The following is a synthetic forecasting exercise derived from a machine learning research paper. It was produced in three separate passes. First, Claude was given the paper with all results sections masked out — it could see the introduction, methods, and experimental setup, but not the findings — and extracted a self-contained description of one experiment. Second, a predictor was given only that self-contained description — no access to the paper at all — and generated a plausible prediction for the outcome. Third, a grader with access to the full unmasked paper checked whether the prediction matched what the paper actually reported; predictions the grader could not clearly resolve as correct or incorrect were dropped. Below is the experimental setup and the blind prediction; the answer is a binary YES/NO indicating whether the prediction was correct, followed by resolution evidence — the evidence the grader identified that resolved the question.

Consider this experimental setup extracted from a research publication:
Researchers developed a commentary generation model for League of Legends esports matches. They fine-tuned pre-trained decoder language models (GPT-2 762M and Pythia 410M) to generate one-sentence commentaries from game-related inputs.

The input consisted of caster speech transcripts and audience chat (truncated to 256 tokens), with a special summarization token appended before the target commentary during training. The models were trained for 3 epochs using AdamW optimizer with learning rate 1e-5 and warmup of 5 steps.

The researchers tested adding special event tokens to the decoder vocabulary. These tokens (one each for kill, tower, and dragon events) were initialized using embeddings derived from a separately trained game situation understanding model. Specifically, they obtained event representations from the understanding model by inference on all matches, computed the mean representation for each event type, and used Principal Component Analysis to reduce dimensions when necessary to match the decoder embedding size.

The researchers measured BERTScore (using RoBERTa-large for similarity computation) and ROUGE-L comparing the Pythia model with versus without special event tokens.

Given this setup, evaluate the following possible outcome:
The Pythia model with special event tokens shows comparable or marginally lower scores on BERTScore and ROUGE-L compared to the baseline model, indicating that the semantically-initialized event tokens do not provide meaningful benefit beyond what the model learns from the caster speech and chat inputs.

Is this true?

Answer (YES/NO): NO